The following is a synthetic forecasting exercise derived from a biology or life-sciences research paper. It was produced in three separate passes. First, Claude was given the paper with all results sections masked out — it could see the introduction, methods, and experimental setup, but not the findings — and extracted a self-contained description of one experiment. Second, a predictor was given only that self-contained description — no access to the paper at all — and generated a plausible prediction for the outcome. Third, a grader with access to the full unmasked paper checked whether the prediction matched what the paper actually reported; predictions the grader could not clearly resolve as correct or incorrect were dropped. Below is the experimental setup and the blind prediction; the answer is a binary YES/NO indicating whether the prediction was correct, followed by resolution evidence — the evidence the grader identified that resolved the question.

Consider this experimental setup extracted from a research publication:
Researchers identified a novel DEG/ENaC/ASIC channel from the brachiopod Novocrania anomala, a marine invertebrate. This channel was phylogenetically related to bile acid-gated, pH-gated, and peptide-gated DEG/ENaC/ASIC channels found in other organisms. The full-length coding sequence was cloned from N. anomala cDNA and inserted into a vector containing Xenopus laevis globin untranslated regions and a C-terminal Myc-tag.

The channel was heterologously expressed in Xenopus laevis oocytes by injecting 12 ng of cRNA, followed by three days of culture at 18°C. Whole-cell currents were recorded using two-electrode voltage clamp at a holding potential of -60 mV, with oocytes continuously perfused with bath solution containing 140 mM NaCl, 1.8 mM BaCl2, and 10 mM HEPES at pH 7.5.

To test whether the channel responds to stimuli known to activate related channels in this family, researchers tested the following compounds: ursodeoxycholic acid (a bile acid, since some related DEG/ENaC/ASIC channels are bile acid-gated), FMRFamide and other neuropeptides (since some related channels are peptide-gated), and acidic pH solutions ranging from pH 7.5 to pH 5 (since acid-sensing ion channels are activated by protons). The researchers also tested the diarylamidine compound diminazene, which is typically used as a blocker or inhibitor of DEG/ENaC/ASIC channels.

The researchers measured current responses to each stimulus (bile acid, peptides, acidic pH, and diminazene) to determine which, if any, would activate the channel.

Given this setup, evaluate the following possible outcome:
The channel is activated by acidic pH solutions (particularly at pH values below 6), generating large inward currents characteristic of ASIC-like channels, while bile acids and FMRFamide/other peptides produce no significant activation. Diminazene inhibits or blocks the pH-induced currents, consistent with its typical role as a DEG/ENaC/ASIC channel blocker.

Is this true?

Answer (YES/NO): NO